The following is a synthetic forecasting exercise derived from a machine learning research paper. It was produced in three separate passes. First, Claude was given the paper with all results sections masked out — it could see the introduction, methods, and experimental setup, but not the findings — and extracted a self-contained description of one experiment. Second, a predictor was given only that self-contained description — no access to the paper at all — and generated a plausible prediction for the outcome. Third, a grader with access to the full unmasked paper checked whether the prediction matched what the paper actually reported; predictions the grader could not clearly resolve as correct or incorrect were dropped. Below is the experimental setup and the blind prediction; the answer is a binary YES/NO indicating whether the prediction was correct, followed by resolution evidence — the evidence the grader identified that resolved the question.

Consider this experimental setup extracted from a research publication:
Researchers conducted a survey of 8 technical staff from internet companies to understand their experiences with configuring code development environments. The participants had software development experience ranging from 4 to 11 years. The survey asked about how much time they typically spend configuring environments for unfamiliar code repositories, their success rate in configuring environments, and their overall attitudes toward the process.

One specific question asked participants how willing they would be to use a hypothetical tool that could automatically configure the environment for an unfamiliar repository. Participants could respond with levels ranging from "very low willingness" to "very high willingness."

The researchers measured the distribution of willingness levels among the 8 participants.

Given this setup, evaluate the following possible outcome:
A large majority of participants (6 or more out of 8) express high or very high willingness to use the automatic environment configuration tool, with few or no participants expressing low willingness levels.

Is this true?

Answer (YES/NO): YES